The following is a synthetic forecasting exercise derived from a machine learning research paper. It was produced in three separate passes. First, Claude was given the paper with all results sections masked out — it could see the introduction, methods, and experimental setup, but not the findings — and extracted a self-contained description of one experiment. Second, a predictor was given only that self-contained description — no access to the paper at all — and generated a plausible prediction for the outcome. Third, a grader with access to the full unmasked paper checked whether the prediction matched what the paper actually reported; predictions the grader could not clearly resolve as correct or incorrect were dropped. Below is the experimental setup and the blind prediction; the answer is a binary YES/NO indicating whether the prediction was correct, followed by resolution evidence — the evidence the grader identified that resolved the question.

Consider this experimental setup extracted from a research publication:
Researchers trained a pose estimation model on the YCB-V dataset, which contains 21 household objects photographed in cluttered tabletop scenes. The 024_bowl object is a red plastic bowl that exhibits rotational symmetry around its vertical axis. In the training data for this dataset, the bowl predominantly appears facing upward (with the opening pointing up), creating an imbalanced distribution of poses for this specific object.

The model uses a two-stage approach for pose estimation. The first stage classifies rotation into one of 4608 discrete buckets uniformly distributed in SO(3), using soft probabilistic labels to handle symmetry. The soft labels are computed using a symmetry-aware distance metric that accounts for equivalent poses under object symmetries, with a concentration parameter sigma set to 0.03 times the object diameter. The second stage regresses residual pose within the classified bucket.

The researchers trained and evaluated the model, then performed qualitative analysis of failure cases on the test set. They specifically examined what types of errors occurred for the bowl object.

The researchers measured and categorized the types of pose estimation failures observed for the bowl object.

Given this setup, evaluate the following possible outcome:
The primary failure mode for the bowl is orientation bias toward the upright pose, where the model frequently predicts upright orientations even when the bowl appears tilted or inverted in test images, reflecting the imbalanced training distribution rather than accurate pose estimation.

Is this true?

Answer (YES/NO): NO